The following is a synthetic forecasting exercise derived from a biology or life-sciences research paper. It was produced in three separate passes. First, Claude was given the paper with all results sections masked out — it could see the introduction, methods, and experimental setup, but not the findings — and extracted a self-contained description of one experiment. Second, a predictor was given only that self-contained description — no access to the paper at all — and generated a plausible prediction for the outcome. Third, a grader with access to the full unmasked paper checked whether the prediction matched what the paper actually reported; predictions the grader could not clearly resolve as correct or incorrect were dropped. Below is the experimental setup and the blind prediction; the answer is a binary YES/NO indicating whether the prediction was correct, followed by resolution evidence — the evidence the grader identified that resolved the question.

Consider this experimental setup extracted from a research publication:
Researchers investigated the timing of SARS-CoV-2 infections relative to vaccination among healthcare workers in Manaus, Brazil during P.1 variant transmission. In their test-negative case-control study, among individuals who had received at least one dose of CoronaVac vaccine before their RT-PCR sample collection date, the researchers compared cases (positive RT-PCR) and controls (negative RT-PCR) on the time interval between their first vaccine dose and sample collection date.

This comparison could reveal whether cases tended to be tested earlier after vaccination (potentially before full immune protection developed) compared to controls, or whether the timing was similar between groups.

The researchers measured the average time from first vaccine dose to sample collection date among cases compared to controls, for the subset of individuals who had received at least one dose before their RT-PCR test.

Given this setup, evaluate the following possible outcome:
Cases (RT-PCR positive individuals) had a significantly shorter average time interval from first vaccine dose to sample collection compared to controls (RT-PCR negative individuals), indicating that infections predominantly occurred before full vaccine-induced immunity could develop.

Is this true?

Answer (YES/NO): NO